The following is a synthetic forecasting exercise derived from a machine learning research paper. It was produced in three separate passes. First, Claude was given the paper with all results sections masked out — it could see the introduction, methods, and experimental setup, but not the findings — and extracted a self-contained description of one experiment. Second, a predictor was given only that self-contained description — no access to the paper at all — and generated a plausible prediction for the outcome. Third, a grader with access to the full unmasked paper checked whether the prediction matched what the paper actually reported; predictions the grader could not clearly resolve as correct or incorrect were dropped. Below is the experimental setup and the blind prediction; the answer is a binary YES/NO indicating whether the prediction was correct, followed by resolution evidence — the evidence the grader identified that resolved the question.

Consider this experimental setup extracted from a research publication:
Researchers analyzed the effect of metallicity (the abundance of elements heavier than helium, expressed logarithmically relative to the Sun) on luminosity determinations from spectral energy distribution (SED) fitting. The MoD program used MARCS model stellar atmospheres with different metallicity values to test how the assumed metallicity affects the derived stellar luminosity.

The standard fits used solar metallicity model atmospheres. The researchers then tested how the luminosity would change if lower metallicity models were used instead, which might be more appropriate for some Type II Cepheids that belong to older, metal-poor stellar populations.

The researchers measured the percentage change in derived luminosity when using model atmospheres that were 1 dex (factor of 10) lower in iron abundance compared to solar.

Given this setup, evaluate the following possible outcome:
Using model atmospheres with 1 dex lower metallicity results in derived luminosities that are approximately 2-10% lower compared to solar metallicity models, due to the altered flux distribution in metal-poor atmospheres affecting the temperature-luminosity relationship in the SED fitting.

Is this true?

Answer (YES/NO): NO